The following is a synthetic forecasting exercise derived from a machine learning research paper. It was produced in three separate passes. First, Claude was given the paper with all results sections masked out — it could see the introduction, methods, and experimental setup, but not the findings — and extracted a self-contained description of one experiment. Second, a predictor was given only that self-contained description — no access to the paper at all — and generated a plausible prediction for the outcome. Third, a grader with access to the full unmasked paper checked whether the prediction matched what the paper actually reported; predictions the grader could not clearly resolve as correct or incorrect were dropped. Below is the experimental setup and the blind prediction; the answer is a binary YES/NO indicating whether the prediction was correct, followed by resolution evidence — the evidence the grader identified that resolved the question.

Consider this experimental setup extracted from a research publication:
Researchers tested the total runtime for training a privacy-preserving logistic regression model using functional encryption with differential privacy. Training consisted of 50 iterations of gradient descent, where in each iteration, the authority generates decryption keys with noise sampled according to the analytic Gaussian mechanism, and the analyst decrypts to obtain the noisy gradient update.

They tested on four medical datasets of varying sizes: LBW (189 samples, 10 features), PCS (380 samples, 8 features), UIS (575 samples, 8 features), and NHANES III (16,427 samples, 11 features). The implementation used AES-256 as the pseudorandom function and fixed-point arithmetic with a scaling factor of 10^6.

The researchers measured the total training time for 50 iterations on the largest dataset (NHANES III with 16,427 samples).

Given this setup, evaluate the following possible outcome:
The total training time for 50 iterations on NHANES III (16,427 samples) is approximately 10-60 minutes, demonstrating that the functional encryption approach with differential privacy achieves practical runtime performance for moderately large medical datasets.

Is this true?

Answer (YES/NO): YES